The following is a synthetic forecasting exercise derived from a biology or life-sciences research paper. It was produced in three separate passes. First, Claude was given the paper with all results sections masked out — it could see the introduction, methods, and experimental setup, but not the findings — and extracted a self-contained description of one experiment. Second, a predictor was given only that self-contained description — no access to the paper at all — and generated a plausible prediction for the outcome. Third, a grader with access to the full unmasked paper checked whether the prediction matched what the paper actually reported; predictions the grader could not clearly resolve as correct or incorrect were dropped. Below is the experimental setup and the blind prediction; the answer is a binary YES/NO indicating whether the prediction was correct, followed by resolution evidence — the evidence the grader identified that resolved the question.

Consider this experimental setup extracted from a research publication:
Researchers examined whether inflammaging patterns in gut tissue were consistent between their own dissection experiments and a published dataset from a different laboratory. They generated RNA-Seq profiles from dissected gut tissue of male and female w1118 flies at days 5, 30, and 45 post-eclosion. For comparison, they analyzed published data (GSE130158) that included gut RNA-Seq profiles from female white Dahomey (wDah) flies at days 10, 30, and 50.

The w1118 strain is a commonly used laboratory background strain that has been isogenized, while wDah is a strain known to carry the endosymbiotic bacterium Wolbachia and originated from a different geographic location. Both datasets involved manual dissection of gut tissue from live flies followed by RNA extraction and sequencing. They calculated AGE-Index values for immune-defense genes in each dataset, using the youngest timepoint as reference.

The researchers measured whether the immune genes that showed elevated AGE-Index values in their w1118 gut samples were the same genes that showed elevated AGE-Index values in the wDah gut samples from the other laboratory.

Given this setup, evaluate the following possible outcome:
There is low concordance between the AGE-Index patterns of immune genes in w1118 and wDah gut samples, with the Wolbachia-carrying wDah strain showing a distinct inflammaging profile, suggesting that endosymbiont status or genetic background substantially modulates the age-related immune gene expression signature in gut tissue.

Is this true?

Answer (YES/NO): YES